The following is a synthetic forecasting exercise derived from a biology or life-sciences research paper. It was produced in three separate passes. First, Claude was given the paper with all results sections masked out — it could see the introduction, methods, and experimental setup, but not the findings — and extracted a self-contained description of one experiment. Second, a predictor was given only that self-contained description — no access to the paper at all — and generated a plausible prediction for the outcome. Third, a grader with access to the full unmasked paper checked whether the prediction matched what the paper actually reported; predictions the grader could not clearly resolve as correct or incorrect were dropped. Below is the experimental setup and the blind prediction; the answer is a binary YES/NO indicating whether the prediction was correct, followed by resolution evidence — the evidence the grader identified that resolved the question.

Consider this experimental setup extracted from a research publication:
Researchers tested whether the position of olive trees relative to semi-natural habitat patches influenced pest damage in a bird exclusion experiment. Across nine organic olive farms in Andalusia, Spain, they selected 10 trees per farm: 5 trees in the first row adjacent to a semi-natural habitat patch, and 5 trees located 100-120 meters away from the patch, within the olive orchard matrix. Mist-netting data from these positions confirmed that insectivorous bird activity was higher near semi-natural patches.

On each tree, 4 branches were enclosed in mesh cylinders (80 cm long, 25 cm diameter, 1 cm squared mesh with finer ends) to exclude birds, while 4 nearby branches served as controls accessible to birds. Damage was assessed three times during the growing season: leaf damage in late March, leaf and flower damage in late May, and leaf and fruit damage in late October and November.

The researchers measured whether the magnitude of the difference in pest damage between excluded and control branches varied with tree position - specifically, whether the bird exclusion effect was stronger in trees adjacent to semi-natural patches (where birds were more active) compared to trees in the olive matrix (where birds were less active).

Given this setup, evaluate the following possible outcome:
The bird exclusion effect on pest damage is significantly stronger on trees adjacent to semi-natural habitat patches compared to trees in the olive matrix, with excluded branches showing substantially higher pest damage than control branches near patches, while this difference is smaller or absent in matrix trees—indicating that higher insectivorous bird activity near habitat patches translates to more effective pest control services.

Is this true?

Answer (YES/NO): NO